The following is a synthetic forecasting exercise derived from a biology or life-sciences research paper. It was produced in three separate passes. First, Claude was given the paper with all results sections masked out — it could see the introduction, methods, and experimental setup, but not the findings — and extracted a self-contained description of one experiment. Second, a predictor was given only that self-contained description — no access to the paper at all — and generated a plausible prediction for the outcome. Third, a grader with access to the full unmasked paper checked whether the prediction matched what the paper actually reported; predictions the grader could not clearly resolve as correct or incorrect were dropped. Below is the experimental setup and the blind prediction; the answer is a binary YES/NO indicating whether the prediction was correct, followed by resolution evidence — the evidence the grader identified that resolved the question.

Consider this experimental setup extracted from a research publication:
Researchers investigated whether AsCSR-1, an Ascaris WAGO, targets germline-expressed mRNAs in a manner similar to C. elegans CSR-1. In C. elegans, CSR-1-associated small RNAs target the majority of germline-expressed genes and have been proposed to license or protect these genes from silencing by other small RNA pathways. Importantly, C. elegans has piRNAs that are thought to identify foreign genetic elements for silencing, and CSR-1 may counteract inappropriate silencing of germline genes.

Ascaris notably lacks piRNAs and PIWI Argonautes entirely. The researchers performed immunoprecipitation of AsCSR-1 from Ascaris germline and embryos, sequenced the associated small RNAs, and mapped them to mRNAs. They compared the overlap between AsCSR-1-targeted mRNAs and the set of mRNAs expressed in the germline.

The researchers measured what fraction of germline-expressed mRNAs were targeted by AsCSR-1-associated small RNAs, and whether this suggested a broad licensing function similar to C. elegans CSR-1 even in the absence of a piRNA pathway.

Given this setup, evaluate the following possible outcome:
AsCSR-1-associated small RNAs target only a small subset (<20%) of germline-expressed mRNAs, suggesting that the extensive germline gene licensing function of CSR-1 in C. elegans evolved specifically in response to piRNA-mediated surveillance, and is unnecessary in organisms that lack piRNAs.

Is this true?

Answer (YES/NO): NO